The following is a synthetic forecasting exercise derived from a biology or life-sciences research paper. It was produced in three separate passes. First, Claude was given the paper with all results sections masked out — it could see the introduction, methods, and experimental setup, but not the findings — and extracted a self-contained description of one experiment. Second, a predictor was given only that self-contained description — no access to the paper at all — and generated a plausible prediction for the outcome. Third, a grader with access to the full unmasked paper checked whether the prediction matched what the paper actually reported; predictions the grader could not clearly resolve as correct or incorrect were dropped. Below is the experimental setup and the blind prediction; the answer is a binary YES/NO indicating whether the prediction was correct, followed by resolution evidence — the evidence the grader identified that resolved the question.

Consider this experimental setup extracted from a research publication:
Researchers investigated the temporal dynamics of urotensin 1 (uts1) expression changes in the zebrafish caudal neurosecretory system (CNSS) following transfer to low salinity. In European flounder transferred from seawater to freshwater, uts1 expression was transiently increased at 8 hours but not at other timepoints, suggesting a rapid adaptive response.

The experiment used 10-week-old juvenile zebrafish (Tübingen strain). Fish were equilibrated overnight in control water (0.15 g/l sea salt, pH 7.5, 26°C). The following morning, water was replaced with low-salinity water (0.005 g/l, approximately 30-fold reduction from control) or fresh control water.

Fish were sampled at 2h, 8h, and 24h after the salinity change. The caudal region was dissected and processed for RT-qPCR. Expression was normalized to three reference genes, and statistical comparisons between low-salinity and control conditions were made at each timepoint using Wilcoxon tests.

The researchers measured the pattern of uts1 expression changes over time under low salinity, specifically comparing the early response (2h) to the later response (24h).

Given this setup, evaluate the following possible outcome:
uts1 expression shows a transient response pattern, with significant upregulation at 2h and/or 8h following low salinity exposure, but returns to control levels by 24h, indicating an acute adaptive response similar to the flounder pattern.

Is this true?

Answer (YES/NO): NO